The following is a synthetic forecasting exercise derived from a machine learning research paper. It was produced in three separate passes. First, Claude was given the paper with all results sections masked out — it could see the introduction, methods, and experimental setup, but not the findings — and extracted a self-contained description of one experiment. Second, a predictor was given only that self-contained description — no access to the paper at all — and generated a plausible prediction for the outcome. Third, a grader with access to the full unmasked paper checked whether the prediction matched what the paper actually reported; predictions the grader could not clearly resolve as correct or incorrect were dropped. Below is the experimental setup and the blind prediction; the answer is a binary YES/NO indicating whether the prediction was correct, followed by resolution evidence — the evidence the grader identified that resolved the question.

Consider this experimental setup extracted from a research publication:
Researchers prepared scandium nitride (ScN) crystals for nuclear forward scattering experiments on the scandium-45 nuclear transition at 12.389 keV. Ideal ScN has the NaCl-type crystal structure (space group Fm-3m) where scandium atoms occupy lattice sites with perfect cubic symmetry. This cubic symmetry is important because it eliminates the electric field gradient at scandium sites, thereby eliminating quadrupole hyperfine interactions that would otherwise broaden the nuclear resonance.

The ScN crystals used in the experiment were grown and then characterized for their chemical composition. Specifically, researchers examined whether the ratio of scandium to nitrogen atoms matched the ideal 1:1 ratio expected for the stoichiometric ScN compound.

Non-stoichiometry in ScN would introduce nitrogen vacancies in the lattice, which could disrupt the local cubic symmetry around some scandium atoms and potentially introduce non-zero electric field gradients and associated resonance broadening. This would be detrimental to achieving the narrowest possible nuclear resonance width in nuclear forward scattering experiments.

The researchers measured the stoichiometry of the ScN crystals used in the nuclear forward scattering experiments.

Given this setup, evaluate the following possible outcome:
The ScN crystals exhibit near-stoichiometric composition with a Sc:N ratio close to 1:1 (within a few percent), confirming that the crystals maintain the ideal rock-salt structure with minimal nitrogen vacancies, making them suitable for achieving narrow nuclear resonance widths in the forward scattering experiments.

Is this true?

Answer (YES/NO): NO